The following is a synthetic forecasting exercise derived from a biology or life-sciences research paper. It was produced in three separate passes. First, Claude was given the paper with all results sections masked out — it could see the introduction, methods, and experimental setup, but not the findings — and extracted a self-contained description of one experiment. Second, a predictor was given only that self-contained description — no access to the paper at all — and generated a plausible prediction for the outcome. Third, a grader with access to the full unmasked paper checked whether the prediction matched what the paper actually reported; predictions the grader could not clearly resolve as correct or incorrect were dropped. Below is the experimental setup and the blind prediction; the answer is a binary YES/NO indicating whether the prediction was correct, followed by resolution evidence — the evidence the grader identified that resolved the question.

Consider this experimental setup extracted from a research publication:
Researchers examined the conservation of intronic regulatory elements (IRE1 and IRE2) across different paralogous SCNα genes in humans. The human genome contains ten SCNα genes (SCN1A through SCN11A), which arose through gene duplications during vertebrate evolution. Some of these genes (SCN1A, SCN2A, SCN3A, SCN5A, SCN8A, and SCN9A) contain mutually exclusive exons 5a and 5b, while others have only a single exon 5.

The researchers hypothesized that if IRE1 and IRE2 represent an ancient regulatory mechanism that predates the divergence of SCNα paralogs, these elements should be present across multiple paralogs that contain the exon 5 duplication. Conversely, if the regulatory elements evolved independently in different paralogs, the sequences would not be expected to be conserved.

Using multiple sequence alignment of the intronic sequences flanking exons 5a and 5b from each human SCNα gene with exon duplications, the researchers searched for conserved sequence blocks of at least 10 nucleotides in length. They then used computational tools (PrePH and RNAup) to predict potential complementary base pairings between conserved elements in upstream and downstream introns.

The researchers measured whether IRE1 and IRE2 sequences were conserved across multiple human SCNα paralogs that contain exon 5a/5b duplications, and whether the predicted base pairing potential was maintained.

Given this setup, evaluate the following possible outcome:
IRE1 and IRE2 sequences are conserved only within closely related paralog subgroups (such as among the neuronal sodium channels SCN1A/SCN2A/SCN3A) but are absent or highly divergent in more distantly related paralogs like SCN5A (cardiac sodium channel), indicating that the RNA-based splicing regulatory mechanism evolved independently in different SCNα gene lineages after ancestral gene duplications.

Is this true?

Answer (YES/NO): NO